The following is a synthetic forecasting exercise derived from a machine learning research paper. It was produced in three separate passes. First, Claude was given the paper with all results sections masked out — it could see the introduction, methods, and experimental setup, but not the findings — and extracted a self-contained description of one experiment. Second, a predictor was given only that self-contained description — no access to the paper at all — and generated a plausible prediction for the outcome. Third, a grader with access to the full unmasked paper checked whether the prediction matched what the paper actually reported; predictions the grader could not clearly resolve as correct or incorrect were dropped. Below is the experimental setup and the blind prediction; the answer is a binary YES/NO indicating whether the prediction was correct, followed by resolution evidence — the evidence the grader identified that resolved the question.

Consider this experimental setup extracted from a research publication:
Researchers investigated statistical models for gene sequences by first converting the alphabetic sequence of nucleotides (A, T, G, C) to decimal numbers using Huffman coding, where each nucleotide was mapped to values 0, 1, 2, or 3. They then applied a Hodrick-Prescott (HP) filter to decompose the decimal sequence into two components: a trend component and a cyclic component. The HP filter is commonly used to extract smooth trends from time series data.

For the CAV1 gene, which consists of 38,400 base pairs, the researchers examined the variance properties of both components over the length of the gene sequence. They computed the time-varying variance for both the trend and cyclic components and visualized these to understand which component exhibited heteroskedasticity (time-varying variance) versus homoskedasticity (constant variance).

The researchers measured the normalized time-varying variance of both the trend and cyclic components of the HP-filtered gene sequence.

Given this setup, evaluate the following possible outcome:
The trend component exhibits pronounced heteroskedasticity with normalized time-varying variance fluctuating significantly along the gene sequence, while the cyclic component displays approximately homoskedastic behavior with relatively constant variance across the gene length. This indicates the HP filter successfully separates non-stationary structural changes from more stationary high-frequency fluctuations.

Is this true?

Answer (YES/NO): YES